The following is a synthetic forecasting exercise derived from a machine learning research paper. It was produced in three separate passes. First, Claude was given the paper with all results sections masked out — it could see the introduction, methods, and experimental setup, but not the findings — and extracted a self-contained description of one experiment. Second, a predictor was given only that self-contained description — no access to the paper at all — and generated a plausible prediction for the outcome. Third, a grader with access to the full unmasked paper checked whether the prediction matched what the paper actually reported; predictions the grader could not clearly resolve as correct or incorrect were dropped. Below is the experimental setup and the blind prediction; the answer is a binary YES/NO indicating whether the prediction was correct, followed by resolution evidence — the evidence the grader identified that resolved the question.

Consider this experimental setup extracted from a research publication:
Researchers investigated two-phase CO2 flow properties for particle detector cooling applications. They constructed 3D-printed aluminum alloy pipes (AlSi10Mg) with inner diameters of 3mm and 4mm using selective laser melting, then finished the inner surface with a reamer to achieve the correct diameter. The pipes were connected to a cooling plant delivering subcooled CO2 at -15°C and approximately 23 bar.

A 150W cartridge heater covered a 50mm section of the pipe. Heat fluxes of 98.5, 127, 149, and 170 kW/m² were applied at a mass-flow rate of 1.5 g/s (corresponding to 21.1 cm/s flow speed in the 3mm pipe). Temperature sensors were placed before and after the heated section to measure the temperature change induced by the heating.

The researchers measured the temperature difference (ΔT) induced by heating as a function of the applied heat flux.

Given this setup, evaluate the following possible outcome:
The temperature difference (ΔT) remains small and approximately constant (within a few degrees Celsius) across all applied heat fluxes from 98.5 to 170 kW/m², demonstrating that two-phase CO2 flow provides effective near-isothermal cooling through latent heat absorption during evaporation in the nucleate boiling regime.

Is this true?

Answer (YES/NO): NO